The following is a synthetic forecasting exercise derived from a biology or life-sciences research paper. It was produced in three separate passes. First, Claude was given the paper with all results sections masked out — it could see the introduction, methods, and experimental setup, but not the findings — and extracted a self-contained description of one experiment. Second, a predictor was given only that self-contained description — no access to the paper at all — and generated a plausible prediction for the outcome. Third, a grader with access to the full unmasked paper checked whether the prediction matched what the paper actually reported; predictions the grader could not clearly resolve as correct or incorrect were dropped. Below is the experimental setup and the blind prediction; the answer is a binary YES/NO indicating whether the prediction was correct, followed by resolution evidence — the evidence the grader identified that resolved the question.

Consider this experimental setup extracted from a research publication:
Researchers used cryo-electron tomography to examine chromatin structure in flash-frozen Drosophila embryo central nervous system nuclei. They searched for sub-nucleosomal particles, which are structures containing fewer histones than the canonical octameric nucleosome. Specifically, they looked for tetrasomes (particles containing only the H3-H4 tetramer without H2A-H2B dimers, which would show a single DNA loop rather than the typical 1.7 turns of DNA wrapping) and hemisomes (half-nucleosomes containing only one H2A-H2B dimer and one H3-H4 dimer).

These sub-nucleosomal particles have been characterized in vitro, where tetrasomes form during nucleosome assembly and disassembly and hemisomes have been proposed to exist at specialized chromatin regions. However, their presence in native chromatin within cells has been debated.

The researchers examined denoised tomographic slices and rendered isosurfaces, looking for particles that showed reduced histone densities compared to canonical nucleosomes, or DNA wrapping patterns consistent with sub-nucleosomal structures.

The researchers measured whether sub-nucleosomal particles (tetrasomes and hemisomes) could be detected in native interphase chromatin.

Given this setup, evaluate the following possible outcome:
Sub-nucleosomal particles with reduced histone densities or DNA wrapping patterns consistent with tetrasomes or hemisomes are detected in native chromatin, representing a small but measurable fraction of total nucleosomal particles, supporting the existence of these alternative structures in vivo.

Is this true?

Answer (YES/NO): YES